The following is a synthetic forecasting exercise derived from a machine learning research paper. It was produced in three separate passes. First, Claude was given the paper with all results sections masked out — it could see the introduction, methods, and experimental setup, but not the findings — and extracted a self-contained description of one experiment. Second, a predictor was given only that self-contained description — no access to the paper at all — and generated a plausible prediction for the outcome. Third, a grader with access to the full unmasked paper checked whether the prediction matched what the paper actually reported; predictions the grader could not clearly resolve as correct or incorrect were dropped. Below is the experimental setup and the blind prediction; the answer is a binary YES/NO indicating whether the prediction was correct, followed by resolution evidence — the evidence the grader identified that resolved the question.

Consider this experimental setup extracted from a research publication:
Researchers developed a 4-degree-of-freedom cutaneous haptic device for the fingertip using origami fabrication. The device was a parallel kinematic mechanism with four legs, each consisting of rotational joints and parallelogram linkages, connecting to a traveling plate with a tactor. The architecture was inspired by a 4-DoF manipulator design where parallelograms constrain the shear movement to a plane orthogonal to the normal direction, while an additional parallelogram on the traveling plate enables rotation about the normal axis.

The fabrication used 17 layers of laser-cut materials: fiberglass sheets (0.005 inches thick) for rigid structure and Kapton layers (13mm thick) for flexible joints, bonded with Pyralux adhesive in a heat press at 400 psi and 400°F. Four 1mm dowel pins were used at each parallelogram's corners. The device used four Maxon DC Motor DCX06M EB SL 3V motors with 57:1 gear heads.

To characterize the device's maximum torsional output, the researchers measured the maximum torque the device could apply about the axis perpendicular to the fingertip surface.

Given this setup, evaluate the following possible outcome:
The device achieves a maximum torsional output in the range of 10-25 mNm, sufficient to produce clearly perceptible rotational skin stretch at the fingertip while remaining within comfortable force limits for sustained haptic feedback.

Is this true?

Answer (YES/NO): NO